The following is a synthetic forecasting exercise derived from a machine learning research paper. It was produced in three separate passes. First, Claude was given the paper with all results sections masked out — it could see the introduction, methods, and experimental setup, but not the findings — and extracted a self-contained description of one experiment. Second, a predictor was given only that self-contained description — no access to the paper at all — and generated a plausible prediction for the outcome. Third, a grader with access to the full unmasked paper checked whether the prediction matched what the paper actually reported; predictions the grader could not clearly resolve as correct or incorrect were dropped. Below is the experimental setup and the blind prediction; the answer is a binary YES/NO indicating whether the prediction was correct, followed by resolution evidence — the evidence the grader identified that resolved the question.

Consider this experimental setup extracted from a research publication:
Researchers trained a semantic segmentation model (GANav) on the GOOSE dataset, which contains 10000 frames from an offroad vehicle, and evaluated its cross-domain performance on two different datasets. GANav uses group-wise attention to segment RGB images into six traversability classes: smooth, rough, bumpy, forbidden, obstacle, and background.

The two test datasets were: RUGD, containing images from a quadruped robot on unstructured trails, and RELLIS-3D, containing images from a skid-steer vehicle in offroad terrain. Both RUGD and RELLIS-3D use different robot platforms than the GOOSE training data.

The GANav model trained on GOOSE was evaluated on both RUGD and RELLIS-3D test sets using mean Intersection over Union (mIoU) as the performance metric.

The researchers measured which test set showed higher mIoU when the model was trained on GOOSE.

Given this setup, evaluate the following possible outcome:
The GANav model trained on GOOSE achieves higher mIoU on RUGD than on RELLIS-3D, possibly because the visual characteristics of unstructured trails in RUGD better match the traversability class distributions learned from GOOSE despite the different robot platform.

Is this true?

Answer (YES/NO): NO